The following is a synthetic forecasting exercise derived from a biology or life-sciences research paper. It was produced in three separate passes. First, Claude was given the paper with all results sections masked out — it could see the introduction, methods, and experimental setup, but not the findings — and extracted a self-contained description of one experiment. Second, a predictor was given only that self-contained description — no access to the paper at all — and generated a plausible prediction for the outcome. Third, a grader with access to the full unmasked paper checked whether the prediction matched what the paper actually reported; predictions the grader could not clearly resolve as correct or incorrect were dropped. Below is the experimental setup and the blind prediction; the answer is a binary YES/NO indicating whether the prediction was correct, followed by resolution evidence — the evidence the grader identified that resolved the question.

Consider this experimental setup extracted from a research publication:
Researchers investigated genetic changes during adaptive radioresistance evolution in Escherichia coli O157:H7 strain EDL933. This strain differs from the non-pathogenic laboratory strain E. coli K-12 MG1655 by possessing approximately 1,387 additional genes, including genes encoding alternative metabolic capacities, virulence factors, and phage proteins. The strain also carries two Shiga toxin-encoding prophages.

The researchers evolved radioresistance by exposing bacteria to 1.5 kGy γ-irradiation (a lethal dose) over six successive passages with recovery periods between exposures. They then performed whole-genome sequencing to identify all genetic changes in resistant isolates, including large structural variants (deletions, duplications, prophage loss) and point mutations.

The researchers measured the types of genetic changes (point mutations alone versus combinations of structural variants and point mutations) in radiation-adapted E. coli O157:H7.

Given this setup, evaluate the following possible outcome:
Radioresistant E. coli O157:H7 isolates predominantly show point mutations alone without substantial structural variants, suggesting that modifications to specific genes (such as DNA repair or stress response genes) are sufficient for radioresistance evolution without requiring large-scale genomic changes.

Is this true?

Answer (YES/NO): NO